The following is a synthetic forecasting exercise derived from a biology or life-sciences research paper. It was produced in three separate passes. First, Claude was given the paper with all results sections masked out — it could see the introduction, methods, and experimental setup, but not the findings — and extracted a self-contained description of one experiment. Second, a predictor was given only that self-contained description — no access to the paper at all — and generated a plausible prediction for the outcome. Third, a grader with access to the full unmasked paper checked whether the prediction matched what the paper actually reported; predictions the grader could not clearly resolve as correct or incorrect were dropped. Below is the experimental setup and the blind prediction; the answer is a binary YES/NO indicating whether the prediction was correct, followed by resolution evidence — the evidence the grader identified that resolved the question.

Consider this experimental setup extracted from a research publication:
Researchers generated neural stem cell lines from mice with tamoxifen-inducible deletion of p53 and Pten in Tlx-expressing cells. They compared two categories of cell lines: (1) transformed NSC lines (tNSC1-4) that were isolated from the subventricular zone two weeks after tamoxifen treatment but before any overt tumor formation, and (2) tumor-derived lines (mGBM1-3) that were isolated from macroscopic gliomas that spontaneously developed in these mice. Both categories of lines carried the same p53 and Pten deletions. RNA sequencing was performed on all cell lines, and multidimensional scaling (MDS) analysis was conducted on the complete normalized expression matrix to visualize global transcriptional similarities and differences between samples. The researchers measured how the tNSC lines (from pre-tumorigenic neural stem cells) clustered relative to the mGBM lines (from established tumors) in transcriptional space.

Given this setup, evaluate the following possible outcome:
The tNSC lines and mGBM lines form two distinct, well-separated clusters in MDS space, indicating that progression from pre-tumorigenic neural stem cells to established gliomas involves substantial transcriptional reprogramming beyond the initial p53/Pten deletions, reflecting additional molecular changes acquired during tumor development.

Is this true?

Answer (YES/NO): NO